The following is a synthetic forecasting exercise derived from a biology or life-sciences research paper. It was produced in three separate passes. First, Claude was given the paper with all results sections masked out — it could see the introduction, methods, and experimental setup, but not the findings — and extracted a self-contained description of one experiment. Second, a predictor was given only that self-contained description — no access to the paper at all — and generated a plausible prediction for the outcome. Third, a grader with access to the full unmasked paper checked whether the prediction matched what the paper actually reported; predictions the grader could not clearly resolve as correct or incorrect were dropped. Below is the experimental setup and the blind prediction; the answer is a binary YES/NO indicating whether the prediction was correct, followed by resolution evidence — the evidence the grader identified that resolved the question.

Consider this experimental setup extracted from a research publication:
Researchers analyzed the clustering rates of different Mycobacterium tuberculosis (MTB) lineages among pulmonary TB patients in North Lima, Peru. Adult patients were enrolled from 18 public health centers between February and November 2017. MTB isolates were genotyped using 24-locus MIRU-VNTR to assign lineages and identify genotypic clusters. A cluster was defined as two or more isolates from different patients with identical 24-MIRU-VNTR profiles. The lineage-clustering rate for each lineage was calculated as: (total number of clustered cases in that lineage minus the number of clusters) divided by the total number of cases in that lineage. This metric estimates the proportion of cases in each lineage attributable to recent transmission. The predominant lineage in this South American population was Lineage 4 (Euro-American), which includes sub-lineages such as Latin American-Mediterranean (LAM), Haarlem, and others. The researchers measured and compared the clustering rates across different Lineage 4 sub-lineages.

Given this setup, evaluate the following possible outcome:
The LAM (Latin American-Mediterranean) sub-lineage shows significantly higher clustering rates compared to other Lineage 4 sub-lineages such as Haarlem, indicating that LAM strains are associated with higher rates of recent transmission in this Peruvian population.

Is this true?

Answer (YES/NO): NO